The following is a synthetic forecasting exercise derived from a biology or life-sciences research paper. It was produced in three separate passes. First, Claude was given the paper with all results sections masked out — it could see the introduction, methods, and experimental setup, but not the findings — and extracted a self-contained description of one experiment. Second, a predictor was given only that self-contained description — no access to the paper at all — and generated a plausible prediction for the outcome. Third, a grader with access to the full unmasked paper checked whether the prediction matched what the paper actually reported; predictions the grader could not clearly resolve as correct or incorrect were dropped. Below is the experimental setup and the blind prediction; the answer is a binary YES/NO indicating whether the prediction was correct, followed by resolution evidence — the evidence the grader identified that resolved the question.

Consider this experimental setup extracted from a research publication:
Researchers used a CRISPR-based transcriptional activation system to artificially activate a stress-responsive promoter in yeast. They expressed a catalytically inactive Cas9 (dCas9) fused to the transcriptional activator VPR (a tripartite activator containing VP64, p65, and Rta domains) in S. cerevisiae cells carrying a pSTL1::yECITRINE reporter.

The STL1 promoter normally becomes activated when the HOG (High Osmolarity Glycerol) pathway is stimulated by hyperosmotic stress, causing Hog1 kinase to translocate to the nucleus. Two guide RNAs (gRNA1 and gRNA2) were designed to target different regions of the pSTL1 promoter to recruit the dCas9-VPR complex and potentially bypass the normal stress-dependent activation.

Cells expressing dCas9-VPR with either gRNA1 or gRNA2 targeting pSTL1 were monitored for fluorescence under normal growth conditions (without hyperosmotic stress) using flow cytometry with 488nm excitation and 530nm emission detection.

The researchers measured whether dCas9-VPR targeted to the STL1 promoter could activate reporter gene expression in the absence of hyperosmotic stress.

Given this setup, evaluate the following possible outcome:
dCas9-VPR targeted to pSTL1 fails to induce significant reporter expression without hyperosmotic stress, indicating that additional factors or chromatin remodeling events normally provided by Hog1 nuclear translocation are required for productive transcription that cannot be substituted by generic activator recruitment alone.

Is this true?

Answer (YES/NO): NO